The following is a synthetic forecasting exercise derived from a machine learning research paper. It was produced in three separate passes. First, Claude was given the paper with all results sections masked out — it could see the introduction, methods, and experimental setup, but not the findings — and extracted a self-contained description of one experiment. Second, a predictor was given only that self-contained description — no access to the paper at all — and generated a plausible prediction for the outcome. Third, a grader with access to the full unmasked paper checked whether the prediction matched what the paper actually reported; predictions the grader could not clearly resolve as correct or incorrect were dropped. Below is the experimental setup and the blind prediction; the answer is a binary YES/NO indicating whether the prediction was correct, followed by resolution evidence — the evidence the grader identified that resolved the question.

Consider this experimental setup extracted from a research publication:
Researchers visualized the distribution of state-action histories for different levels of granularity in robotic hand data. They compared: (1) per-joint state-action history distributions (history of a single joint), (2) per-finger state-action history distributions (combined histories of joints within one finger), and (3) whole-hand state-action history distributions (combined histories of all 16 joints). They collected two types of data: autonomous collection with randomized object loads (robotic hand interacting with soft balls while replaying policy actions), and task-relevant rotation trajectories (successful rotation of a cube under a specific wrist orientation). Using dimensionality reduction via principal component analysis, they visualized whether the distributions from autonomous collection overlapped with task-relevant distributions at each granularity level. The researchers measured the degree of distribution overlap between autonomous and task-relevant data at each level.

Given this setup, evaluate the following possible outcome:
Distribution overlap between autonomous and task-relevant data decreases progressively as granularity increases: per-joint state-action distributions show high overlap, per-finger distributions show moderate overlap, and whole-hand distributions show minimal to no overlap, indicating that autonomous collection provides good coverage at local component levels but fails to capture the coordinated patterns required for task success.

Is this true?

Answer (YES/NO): NO